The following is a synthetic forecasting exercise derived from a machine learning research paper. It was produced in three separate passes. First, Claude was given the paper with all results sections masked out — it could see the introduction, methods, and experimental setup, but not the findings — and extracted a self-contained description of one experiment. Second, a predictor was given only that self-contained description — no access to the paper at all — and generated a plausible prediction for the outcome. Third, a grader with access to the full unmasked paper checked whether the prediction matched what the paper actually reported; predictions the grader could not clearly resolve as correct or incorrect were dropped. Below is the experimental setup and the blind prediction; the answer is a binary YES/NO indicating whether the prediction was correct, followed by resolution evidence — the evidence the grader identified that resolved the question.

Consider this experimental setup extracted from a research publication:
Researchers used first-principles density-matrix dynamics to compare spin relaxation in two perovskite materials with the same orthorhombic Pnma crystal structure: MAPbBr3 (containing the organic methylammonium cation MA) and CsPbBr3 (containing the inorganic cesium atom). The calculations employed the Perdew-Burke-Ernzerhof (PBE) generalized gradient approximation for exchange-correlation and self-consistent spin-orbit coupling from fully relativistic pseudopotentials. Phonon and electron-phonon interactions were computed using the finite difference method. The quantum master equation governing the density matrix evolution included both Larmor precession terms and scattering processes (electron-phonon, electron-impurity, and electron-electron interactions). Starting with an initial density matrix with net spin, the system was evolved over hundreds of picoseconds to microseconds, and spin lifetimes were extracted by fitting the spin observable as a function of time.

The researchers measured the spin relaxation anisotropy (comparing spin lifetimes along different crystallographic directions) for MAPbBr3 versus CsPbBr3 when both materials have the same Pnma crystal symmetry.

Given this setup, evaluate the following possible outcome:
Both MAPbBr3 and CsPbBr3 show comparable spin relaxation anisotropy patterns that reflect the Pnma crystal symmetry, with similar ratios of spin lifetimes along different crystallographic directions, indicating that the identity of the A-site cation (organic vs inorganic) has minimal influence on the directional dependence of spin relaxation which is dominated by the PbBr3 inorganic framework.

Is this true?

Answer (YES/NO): YES